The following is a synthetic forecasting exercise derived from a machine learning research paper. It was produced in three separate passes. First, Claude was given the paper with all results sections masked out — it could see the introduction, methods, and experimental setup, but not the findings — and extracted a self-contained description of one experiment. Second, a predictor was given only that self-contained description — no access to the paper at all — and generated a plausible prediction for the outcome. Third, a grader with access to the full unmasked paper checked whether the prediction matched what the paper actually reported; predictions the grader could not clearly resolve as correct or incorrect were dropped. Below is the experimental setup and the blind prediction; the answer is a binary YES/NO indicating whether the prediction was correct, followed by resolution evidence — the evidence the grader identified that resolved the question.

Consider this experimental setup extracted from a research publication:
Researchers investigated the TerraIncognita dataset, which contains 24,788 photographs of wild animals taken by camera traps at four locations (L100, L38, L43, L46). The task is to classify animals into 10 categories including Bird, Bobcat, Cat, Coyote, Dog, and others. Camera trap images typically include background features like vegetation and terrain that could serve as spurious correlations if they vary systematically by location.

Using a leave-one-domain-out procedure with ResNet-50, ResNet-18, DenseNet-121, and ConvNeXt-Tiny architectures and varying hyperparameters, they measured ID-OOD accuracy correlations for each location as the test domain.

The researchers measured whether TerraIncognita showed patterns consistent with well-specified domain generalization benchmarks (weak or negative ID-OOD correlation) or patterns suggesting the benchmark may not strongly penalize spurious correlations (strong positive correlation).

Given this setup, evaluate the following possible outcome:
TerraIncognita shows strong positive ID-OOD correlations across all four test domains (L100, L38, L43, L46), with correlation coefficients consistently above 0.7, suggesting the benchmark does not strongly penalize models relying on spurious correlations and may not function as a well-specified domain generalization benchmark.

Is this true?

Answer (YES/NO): NO